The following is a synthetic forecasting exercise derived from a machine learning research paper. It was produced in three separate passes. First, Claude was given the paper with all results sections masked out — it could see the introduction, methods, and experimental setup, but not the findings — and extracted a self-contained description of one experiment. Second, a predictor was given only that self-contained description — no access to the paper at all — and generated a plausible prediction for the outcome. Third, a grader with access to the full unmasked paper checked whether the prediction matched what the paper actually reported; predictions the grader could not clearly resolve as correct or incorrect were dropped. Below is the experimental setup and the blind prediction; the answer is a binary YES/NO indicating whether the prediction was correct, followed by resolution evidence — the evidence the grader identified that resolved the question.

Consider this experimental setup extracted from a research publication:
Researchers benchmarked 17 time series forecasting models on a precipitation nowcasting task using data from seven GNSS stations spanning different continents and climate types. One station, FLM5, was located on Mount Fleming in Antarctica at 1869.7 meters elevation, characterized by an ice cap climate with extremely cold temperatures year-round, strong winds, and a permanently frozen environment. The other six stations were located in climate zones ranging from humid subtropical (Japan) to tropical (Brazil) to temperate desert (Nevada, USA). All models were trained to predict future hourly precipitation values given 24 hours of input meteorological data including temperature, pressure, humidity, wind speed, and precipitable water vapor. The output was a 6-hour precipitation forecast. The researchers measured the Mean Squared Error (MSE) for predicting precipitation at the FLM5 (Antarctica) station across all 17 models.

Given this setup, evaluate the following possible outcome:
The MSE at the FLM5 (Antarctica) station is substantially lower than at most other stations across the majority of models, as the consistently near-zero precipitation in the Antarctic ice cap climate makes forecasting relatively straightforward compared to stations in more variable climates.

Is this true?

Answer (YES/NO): YES